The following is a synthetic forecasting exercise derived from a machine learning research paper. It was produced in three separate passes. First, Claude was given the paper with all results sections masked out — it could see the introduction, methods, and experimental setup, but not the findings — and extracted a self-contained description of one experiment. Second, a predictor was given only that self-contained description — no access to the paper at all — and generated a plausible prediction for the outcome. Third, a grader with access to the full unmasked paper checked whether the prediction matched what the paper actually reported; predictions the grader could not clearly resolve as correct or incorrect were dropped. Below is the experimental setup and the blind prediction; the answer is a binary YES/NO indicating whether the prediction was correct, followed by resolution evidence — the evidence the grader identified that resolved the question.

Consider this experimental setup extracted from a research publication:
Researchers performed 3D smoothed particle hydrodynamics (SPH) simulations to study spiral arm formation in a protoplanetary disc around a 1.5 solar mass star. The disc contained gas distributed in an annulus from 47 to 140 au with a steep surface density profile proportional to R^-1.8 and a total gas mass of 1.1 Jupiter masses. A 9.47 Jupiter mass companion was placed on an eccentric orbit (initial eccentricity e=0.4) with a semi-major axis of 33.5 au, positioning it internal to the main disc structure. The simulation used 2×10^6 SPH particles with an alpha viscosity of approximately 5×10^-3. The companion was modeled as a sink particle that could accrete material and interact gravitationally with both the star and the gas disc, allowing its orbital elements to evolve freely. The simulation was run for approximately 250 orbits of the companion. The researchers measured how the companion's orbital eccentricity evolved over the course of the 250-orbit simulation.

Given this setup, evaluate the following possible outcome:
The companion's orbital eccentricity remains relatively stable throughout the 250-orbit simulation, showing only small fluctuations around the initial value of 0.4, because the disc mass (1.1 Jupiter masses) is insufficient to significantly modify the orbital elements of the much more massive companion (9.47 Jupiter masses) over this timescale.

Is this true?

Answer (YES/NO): NO